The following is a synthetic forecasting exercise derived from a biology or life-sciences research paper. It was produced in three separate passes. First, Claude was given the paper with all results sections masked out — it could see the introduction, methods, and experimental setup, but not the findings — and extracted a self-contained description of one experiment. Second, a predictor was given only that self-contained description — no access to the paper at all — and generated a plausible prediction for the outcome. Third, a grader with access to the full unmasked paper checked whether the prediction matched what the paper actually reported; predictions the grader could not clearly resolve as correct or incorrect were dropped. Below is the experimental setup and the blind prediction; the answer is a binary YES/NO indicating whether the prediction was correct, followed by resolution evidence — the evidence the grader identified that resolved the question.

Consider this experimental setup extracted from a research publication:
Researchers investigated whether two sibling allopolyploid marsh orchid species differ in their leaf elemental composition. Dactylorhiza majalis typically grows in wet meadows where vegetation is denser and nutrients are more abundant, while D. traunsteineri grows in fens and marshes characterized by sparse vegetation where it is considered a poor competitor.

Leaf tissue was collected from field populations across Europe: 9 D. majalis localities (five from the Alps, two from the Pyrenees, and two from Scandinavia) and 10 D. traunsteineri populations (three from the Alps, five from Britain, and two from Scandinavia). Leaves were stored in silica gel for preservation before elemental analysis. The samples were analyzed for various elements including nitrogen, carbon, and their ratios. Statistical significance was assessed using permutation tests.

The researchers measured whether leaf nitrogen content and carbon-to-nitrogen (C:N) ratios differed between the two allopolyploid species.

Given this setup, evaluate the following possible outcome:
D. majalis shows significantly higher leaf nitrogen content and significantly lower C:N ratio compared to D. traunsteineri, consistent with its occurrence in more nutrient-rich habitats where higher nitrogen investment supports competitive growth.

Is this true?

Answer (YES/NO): YES